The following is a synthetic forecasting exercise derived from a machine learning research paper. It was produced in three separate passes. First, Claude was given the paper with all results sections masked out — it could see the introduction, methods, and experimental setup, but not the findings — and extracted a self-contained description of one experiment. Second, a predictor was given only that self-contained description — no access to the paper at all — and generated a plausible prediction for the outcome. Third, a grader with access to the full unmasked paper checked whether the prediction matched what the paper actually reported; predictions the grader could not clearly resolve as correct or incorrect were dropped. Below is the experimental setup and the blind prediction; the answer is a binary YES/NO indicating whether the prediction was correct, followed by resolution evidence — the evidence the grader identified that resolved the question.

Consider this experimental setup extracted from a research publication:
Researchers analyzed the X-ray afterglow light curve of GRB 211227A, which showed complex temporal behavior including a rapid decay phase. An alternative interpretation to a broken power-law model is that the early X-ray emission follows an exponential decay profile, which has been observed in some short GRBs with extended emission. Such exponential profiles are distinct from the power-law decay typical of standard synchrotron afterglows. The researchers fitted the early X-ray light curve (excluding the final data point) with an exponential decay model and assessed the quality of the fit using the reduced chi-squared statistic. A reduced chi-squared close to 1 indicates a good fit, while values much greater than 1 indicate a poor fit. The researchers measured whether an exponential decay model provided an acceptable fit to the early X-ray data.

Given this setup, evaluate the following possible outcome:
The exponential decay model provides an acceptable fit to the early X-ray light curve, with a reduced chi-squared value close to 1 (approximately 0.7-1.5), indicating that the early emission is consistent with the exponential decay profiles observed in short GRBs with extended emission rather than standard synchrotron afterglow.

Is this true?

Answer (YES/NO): YES